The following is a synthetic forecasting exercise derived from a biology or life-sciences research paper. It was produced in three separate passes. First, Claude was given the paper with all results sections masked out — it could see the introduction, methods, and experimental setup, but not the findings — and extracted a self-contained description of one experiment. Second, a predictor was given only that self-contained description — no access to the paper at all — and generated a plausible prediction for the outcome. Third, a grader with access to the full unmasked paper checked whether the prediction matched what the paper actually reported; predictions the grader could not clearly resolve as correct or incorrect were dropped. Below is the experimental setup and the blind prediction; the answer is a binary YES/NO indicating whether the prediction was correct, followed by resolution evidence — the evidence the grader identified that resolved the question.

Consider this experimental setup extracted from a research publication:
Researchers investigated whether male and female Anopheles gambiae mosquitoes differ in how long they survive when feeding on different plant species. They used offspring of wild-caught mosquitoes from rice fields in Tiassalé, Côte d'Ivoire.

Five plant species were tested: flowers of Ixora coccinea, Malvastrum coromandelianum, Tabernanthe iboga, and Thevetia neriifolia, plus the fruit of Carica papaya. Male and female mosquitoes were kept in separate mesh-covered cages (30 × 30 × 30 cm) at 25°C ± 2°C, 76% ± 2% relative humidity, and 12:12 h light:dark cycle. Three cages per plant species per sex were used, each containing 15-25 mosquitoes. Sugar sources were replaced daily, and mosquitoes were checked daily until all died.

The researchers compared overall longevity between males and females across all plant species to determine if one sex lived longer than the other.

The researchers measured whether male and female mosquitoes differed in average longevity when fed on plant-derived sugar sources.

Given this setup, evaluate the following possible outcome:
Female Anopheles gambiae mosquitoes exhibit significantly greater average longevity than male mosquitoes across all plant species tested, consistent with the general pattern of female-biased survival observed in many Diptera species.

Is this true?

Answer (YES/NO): NO